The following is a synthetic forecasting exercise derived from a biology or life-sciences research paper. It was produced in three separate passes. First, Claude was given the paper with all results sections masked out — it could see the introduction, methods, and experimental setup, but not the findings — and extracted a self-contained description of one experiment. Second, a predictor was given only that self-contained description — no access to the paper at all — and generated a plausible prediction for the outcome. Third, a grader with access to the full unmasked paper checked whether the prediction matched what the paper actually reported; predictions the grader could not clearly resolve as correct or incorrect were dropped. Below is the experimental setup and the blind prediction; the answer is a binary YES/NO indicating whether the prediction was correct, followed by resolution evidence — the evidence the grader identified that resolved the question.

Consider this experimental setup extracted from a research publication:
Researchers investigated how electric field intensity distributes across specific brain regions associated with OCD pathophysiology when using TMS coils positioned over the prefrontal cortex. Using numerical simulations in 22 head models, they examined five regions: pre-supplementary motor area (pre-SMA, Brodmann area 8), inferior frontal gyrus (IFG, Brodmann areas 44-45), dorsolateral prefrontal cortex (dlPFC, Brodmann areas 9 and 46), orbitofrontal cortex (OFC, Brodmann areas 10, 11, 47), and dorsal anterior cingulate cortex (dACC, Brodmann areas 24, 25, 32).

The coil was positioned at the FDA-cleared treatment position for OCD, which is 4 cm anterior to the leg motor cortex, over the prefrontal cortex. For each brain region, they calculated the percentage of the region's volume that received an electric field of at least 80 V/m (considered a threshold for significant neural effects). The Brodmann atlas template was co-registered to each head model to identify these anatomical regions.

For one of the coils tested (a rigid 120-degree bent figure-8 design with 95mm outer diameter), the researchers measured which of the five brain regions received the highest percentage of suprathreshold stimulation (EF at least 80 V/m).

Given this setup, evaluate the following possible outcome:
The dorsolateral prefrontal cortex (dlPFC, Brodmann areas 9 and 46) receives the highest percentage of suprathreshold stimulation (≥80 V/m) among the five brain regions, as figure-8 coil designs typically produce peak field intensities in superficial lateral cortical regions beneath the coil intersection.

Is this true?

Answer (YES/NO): NO